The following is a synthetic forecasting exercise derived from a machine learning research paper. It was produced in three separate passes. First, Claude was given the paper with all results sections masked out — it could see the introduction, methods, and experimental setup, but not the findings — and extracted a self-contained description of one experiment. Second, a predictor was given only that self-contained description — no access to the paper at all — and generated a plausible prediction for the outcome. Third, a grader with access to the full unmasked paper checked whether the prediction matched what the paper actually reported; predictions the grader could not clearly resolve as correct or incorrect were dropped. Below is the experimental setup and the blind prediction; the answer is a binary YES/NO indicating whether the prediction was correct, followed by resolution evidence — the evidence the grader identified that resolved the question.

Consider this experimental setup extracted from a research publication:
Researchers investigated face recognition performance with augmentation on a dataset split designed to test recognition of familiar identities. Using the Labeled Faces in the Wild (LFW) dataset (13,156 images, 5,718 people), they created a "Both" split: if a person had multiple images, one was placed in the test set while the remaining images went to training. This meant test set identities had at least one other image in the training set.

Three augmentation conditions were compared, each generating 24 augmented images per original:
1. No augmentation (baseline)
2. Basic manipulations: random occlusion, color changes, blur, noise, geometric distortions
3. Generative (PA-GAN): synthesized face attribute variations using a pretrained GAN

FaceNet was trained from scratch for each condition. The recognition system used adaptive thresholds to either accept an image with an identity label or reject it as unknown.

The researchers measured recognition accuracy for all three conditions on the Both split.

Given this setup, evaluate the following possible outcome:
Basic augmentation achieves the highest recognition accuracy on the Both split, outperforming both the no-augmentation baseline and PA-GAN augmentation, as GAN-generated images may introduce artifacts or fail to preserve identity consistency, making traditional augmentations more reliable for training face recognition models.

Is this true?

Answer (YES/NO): NO